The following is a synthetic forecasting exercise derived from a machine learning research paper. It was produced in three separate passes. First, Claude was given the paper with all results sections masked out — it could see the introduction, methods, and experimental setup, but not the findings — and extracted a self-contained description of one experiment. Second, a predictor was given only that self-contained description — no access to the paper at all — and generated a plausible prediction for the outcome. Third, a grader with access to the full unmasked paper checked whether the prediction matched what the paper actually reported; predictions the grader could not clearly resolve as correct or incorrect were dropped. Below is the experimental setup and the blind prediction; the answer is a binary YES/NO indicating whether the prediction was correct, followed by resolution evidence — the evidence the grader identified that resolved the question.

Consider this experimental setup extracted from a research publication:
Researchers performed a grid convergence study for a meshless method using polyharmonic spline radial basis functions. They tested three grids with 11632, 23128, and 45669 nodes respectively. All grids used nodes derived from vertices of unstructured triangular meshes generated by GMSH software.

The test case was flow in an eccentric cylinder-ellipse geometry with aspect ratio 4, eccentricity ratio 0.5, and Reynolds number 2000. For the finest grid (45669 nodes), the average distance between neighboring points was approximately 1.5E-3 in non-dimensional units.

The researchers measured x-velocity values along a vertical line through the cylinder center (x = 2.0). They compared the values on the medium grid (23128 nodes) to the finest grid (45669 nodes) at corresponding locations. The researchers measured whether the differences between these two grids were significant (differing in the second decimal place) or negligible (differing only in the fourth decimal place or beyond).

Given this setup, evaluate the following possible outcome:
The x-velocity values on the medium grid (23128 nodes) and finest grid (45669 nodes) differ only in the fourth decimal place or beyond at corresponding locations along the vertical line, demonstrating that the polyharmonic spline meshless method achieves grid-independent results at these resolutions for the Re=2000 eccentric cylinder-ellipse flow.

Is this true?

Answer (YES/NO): YES